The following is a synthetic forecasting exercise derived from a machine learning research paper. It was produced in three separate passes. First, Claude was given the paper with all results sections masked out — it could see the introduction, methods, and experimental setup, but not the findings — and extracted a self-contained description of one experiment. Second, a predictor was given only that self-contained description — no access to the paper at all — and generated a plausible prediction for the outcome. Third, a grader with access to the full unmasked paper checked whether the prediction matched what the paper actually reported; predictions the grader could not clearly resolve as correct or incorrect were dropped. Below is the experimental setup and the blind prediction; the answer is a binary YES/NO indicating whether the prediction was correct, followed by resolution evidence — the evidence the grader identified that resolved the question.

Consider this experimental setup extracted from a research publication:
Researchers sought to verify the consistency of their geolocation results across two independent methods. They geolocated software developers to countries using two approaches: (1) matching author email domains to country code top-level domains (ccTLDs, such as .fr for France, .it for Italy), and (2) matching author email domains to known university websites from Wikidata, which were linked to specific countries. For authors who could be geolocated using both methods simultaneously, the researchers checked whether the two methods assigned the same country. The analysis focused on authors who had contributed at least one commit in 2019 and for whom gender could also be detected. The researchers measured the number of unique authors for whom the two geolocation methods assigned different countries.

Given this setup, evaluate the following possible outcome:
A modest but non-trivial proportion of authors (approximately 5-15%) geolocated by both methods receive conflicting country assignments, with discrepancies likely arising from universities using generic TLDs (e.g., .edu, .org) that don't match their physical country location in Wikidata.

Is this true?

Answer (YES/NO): NO